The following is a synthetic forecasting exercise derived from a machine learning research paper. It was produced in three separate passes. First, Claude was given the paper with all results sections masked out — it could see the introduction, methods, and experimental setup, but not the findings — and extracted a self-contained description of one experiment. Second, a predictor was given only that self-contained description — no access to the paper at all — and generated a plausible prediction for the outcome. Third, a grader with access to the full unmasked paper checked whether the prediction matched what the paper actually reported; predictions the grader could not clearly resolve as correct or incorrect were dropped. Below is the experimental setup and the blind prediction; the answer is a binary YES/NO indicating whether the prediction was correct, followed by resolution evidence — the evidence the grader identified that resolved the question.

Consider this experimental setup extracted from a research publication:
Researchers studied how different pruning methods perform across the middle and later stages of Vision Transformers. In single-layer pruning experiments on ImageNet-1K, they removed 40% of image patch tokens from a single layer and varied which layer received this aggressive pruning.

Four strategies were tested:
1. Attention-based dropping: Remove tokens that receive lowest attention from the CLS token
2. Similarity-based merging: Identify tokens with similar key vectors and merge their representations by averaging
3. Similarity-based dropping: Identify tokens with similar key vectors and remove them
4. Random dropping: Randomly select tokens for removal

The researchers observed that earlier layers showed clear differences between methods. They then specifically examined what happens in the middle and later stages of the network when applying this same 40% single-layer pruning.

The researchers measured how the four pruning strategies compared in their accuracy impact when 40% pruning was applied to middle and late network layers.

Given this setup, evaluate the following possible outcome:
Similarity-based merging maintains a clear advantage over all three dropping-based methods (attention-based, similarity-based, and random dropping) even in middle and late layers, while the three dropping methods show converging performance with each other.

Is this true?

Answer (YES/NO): NO